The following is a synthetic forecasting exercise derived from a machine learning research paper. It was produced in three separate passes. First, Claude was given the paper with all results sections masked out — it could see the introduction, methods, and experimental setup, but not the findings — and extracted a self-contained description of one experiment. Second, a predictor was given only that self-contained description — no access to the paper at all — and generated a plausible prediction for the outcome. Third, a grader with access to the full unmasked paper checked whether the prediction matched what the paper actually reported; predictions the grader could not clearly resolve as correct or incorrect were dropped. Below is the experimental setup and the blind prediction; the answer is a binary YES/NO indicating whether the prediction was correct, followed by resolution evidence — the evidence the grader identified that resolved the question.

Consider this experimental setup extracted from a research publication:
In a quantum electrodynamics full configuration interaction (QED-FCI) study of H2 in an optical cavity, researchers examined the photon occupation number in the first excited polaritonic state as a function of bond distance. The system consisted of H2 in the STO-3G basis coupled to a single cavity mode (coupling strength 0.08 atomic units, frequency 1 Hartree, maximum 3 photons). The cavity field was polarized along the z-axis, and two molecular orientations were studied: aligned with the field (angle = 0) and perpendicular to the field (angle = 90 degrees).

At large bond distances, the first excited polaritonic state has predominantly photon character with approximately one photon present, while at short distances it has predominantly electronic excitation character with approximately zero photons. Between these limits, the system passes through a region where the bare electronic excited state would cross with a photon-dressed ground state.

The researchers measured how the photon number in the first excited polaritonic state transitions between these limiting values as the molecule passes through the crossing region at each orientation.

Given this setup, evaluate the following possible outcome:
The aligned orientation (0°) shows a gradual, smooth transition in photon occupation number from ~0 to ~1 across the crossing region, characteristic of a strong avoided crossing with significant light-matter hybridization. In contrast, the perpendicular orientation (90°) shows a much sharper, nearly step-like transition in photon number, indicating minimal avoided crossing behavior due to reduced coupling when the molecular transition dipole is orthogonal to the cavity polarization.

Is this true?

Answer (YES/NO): YES